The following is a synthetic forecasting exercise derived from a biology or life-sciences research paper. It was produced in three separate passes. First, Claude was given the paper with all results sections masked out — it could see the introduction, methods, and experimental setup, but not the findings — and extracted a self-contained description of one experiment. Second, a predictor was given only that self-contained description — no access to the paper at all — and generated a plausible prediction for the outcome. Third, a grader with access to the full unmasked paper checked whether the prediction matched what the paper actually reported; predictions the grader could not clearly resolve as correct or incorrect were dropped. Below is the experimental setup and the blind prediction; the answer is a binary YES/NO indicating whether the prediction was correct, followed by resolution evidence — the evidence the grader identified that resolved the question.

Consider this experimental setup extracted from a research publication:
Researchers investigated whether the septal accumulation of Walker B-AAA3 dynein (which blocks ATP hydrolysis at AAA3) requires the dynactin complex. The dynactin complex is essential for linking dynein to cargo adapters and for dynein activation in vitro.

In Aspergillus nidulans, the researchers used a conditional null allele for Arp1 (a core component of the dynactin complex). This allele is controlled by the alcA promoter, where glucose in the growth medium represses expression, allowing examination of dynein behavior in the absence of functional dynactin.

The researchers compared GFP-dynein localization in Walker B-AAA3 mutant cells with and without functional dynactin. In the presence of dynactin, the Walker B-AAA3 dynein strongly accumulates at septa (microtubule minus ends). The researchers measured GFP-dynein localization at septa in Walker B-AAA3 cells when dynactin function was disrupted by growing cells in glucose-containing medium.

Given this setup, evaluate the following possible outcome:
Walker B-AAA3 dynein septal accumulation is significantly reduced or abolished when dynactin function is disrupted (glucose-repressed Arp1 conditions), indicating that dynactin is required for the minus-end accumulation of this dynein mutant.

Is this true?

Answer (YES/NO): YES